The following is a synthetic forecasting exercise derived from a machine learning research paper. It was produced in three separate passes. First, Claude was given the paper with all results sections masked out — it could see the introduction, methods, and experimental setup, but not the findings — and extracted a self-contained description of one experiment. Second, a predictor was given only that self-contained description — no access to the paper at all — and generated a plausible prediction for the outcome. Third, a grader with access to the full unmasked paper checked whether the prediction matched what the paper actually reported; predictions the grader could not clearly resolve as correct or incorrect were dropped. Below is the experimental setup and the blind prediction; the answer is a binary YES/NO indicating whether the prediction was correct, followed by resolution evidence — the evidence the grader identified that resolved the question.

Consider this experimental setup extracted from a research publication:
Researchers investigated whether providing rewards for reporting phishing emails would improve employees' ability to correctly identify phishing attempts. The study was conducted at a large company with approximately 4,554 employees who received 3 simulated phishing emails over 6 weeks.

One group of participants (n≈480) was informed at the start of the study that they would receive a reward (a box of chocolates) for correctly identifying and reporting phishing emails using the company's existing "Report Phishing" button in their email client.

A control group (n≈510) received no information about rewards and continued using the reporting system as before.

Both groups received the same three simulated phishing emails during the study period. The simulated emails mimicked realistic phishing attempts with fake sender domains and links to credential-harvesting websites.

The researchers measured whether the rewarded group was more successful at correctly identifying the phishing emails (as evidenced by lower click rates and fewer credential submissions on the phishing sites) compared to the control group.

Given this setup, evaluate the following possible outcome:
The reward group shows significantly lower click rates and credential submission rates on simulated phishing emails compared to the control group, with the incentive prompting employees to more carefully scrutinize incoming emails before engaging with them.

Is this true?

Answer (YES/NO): NO